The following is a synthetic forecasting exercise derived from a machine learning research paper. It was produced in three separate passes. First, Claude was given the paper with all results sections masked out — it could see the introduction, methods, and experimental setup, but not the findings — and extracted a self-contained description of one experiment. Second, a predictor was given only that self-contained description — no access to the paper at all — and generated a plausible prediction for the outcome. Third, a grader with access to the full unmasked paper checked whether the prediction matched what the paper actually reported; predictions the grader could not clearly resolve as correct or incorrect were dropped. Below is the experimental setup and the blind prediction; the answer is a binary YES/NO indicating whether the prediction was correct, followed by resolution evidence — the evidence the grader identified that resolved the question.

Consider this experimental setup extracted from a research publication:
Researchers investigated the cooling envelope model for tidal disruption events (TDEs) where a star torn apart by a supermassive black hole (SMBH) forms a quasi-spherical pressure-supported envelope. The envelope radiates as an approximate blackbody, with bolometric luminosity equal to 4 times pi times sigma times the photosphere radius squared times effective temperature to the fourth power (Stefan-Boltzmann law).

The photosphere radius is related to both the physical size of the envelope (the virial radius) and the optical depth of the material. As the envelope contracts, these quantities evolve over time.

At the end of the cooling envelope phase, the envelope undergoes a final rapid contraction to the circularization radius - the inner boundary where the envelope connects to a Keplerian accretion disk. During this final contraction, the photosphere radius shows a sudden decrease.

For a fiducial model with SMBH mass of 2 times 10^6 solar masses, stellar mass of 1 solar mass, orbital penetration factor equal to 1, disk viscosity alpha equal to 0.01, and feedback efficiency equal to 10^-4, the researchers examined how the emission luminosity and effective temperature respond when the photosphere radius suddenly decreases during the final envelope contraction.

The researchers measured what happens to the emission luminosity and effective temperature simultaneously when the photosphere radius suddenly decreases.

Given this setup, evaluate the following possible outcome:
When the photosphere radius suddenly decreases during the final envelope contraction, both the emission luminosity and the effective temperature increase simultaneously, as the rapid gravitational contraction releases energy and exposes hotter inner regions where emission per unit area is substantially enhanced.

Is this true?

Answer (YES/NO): NO